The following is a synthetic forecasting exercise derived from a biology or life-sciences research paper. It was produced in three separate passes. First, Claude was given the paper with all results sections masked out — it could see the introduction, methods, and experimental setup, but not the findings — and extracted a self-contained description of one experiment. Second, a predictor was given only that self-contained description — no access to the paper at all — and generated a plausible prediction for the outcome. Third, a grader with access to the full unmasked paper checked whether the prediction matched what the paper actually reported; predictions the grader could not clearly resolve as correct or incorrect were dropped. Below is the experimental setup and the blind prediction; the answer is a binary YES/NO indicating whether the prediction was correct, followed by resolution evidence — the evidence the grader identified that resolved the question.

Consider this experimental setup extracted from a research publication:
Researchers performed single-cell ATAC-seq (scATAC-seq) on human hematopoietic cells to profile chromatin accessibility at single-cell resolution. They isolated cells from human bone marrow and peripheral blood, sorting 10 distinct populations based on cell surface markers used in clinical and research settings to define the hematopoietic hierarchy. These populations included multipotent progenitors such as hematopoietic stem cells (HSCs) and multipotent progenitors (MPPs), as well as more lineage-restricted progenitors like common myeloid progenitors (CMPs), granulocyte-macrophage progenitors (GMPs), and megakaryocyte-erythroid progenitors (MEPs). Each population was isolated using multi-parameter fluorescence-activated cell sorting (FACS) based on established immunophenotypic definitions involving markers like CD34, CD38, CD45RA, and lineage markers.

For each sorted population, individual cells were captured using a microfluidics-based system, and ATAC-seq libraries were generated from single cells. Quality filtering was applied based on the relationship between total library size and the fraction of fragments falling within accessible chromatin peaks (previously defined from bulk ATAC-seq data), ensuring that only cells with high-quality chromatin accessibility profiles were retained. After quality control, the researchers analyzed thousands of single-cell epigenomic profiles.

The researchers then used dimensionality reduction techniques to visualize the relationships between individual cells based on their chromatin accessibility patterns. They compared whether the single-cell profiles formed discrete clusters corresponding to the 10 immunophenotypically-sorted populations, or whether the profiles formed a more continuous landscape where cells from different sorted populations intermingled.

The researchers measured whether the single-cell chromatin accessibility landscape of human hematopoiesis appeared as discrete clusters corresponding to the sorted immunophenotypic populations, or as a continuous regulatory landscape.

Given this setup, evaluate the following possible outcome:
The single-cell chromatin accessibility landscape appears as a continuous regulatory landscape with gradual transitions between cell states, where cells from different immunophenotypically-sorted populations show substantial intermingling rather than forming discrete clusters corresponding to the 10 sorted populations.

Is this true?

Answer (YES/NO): YES